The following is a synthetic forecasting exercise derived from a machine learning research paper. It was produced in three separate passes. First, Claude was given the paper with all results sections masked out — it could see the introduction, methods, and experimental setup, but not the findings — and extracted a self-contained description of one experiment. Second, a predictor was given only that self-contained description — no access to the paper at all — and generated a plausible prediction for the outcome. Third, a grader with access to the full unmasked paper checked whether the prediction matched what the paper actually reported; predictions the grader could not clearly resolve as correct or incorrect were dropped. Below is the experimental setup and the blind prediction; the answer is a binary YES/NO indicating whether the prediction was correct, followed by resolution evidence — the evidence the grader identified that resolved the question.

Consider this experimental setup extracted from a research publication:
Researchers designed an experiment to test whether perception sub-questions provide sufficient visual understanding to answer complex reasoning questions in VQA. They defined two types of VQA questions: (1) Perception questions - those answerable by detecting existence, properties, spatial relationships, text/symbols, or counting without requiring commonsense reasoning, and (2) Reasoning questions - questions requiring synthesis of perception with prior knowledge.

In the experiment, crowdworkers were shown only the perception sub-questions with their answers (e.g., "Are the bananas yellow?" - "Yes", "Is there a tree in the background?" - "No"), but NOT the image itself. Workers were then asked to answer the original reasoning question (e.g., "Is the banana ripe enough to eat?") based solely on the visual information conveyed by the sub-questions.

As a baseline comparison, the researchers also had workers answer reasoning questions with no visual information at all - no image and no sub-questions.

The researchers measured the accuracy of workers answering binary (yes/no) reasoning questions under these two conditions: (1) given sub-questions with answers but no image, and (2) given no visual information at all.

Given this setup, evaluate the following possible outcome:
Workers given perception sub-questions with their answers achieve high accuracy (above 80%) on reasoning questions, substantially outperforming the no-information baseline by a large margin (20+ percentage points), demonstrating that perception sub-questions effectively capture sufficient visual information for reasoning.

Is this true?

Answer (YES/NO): YES